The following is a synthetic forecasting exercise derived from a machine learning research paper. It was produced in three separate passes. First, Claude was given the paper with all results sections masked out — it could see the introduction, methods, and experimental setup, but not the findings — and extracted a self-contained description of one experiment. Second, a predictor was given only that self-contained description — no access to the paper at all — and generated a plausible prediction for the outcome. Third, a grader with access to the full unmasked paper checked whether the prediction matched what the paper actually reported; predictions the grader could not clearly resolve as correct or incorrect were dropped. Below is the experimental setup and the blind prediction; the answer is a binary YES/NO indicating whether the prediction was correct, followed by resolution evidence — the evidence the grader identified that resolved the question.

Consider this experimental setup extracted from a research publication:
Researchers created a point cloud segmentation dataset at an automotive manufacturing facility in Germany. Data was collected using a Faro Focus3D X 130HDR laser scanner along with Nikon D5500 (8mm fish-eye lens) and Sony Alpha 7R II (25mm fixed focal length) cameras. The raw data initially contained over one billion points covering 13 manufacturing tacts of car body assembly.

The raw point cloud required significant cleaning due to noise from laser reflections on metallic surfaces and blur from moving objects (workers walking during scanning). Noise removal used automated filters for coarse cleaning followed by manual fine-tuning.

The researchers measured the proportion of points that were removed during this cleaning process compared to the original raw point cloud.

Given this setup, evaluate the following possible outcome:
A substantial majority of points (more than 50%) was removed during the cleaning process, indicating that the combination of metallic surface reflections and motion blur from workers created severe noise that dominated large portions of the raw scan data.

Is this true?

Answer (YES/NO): NO